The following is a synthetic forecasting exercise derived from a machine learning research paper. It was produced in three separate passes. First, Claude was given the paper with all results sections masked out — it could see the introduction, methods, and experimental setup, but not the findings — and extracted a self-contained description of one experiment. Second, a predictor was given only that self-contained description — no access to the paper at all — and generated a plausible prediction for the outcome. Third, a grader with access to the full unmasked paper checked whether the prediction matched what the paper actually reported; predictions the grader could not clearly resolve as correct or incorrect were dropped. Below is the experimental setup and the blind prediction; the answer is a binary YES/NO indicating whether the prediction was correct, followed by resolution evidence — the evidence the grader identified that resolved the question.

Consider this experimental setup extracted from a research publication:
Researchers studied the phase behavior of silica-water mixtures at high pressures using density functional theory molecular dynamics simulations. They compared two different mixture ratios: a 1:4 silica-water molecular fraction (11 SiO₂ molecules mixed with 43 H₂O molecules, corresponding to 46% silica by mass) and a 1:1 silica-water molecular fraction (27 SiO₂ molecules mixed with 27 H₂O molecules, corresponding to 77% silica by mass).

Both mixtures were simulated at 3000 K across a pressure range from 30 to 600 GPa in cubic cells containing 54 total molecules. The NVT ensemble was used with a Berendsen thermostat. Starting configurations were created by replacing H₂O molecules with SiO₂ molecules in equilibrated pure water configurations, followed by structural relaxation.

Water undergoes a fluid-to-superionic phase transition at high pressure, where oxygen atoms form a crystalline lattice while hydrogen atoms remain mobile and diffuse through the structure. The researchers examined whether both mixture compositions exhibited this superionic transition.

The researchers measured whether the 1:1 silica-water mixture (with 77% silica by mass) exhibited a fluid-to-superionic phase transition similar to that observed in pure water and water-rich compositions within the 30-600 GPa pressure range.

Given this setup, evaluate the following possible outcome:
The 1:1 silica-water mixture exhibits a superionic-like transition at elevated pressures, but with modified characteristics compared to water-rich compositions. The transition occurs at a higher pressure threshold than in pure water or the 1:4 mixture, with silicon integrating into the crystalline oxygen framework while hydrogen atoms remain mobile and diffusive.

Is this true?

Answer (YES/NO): NO